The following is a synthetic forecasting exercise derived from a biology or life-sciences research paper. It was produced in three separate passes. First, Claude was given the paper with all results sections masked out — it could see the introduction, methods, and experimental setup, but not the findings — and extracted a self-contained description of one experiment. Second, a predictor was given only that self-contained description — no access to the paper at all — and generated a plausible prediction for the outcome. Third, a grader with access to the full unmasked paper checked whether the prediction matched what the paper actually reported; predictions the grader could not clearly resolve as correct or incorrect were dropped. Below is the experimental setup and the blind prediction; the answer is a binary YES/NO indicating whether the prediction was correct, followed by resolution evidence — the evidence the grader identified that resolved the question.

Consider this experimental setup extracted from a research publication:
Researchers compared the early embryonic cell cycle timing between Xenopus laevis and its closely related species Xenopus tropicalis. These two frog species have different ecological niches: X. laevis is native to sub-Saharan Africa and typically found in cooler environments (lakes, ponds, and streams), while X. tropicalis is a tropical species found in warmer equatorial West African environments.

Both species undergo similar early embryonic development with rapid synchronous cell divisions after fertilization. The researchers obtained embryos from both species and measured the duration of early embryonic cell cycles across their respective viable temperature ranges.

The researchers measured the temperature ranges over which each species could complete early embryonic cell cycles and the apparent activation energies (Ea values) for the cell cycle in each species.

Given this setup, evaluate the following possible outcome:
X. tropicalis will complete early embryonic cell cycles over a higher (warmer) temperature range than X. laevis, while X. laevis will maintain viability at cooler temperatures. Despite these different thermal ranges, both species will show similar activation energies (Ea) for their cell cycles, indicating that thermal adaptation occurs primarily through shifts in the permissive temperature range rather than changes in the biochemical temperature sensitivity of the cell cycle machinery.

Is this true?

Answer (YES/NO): YES